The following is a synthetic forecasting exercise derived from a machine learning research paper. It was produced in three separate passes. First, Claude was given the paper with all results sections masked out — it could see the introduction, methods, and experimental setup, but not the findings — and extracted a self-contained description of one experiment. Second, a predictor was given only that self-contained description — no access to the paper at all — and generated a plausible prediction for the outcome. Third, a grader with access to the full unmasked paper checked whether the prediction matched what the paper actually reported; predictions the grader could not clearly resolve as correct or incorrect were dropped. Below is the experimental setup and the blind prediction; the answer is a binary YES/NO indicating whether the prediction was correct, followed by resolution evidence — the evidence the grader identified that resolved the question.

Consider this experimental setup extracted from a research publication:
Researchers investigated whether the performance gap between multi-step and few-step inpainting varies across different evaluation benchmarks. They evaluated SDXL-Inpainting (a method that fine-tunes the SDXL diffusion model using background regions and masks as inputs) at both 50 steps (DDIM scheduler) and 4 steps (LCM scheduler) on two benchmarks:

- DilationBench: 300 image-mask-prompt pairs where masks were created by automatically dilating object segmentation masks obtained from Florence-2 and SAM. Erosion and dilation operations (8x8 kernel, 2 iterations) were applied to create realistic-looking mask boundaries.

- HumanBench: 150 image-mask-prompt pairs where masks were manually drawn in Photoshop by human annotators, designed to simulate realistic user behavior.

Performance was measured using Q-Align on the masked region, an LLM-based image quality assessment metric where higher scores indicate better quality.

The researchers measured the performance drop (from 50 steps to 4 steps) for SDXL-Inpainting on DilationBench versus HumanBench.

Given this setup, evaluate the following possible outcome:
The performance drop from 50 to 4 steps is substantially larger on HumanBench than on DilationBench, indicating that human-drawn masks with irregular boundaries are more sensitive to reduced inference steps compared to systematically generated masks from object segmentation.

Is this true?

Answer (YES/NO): NO